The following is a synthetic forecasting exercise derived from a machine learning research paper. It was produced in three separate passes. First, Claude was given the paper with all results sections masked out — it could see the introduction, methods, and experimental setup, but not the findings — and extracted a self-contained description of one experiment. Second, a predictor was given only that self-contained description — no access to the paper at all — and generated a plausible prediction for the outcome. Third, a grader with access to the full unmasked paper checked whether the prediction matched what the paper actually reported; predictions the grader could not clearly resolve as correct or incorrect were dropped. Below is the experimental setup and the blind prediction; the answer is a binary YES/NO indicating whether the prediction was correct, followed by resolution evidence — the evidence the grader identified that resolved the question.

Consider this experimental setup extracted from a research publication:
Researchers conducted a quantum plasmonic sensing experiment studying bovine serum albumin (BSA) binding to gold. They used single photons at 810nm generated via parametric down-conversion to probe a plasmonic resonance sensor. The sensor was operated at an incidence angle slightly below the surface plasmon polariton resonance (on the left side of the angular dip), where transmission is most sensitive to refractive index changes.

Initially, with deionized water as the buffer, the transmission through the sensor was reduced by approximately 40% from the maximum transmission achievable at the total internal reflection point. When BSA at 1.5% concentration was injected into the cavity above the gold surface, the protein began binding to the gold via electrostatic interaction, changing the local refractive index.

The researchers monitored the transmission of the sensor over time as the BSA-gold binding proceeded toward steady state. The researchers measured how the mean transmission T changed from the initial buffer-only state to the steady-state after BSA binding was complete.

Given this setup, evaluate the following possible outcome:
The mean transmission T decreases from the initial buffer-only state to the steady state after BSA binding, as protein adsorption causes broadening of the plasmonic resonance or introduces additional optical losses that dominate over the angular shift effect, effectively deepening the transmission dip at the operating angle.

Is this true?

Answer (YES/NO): NO